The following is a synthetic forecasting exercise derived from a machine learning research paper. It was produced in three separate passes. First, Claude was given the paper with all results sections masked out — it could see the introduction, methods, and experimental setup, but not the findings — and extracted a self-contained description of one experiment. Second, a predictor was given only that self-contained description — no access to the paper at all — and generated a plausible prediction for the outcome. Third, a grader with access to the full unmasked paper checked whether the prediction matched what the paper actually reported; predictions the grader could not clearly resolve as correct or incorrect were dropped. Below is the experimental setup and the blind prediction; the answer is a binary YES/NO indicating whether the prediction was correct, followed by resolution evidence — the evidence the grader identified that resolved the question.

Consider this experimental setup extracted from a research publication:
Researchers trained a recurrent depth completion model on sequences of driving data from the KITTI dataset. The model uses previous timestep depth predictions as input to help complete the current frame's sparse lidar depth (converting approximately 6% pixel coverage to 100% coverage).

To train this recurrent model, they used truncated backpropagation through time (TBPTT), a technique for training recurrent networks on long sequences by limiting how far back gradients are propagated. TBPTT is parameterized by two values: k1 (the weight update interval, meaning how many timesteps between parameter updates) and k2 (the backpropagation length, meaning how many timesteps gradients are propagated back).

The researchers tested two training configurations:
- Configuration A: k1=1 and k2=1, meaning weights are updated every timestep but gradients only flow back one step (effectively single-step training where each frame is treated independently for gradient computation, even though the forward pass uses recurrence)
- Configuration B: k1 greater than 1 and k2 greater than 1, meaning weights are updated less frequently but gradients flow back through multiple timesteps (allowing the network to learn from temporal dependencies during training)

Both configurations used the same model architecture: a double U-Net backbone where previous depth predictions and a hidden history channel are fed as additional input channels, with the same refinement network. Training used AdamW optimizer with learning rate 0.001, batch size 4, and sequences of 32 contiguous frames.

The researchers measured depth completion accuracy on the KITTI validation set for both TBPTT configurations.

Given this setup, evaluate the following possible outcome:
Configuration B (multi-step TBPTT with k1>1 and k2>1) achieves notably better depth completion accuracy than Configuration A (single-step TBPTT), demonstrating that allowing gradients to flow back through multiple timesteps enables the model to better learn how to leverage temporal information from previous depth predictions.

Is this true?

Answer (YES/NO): NO